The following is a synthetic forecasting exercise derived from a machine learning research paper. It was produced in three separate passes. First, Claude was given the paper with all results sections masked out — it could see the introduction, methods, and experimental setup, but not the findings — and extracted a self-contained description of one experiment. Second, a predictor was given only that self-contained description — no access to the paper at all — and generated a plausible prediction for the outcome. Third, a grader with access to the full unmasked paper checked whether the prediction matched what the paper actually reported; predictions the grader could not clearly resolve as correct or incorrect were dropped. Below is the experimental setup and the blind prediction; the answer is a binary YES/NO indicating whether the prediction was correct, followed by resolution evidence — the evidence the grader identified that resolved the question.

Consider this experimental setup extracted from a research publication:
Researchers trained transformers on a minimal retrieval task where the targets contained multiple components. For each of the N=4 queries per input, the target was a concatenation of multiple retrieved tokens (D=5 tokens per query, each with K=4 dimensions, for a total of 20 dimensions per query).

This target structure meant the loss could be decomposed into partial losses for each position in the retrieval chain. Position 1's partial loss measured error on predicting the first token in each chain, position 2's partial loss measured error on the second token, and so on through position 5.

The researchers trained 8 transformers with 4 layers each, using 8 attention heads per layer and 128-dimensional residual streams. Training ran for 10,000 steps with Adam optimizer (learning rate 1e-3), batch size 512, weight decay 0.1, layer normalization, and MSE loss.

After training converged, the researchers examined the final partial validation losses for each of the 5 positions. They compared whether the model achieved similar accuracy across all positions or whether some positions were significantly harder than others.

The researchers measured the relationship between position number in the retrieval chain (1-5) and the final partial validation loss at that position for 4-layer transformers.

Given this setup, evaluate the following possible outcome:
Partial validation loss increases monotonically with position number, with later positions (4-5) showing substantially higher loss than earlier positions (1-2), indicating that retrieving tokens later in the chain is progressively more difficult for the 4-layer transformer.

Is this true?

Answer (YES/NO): YES